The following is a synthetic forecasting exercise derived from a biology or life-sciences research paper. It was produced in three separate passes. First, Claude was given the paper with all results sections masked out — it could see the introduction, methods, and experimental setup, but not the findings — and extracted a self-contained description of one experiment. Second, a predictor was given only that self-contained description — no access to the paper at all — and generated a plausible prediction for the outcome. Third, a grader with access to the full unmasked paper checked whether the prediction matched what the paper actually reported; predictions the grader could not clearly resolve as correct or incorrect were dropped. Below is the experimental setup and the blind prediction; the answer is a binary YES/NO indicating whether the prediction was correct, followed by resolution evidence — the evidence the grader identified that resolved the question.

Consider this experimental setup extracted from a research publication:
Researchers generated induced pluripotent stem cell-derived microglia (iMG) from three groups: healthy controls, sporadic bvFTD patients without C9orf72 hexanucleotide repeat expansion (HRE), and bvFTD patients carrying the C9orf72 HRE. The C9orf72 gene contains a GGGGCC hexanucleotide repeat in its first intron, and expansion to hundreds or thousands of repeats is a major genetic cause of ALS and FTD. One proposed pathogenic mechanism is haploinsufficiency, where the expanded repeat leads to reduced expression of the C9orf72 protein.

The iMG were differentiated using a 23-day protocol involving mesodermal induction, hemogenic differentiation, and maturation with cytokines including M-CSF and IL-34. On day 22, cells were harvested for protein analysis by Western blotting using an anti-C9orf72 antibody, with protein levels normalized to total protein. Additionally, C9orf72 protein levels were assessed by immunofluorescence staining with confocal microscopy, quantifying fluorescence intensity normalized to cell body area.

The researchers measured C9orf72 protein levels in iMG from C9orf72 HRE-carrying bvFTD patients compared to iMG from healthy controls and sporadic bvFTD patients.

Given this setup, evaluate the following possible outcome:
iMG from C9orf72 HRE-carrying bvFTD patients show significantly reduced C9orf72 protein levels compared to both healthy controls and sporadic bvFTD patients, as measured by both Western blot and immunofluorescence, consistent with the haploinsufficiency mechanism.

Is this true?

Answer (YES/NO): NO